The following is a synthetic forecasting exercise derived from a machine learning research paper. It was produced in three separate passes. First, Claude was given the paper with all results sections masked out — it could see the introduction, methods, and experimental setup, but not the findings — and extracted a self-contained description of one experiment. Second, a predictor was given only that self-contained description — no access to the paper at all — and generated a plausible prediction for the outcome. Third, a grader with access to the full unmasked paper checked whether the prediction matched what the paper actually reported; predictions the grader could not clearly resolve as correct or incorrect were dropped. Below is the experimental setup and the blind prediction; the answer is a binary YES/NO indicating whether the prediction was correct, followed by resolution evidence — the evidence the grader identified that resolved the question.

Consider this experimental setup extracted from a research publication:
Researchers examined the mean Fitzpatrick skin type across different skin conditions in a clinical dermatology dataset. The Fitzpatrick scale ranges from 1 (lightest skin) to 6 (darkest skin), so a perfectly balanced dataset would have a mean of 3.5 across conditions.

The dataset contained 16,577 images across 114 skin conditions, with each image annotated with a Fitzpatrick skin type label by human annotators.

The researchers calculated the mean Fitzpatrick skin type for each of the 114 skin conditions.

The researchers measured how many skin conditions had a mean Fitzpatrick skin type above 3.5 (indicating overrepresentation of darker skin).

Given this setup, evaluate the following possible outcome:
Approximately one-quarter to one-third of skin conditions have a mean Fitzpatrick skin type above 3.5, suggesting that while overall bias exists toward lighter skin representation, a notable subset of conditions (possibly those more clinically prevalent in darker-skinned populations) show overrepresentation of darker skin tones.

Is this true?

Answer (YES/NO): NO